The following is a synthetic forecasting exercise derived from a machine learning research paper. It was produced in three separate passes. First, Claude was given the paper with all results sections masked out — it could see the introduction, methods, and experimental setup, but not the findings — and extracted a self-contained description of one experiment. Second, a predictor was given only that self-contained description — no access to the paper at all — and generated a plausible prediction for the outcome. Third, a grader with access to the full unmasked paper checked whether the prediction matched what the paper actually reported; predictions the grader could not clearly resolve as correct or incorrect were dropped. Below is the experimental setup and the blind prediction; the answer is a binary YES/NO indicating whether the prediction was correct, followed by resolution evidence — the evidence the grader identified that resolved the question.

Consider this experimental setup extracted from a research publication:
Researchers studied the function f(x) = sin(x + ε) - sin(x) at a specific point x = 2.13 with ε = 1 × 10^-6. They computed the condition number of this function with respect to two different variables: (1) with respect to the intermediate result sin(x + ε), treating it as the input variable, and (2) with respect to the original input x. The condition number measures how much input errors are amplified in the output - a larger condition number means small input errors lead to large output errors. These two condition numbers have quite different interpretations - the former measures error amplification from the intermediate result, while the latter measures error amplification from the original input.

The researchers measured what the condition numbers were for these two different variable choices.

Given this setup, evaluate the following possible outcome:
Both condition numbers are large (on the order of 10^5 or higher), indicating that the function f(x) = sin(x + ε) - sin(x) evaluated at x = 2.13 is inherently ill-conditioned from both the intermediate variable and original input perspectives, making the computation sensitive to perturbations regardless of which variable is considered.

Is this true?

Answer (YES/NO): NO